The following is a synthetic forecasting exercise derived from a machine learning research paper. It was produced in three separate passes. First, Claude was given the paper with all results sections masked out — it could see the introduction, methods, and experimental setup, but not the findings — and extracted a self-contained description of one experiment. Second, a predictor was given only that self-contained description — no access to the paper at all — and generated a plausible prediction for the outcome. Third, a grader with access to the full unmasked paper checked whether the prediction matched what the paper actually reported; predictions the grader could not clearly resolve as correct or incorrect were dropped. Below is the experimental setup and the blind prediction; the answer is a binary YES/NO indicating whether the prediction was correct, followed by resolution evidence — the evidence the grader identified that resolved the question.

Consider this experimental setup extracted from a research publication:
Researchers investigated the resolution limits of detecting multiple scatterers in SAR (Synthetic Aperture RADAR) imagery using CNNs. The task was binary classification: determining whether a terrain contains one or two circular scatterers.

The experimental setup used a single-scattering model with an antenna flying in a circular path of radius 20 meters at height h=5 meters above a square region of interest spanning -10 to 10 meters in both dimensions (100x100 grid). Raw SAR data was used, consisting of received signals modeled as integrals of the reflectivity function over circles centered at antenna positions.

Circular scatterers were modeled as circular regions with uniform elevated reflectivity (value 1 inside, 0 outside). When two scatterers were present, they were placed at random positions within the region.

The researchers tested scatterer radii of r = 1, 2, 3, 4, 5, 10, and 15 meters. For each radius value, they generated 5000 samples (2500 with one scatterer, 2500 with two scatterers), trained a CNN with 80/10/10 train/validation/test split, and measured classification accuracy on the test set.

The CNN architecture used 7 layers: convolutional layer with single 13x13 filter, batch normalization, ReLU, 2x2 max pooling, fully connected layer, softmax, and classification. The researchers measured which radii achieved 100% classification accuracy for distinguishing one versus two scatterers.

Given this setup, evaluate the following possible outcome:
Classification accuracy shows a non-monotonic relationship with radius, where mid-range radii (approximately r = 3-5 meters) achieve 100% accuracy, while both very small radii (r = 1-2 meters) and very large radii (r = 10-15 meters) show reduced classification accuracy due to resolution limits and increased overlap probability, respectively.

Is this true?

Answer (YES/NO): NO